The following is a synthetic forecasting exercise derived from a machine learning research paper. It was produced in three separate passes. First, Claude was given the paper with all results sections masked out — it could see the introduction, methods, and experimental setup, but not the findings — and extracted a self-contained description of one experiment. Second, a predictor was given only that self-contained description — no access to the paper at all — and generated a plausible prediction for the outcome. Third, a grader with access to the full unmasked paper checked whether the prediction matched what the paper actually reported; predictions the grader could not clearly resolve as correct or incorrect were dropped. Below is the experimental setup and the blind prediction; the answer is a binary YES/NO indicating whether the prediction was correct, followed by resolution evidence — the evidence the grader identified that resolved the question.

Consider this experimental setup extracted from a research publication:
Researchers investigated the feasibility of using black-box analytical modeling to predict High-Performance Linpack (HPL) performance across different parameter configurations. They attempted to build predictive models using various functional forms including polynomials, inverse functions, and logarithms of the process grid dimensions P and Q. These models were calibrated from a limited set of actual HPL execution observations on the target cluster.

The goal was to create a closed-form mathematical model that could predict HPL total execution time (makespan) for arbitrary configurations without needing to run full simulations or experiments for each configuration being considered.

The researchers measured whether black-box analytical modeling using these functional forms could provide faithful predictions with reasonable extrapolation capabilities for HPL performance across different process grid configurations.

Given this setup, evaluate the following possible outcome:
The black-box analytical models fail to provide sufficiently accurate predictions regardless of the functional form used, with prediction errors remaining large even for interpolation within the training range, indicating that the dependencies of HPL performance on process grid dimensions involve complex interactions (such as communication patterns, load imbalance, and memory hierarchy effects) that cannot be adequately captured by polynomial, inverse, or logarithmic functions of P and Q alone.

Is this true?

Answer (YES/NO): YES